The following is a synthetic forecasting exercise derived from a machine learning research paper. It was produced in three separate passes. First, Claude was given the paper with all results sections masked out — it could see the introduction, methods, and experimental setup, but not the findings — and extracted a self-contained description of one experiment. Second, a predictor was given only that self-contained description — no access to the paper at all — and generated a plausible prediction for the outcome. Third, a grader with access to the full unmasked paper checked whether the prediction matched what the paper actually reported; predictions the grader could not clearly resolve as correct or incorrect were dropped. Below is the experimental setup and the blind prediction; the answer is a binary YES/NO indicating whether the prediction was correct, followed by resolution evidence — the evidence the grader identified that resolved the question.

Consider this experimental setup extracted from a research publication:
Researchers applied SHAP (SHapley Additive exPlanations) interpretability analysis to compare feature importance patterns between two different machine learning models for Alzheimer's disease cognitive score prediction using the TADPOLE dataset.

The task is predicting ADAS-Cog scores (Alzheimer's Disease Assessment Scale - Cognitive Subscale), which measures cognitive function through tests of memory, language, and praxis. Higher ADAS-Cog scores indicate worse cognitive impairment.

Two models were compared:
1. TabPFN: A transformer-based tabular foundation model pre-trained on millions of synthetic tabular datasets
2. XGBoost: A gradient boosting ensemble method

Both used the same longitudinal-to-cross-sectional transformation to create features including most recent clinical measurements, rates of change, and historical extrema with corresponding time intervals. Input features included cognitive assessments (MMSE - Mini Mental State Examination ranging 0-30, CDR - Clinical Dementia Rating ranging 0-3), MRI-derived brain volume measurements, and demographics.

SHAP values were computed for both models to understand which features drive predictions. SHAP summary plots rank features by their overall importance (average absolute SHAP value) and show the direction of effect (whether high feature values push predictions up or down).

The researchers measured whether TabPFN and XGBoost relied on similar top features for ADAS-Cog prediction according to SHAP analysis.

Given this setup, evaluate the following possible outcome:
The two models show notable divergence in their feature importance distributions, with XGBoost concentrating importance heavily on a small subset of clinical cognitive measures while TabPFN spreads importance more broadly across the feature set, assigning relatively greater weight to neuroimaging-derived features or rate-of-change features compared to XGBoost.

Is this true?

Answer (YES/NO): NO